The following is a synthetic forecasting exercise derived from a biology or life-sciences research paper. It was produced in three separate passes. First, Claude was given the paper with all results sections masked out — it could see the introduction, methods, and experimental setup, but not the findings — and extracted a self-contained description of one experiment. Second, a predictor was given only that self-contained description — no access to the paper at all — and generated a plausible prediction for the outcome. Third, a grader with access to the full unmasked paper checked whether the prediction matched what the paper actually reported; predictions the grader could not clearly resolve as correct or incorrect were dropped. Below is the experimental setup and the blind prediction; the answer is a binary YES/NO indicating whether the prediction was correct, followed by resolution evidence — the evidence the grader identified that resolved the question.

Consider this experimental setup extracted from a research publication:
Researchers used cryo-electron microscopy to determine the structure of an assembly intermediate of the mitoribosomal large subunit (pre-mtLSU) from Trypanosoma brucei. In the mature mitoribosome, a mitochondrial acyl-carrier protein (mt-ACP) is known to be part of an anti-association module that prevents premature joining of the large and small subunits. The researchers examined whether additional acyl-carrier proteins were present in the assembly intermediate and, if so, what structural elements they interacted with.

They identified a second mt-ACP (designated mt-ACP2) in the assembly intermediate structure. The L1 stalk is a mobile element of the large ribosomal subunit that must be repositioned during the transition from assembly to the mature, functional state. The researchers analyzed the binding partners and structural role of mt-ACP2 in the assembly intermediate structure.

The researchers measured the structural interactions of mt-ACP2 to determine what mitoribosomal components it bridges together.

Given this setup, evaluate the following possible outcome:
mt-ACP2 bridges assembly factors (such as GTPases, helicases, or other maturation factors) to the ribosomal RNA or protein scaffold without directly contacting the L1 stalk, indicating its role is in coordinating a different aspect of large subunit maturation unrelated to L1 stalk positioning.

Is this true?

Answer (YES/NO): NO